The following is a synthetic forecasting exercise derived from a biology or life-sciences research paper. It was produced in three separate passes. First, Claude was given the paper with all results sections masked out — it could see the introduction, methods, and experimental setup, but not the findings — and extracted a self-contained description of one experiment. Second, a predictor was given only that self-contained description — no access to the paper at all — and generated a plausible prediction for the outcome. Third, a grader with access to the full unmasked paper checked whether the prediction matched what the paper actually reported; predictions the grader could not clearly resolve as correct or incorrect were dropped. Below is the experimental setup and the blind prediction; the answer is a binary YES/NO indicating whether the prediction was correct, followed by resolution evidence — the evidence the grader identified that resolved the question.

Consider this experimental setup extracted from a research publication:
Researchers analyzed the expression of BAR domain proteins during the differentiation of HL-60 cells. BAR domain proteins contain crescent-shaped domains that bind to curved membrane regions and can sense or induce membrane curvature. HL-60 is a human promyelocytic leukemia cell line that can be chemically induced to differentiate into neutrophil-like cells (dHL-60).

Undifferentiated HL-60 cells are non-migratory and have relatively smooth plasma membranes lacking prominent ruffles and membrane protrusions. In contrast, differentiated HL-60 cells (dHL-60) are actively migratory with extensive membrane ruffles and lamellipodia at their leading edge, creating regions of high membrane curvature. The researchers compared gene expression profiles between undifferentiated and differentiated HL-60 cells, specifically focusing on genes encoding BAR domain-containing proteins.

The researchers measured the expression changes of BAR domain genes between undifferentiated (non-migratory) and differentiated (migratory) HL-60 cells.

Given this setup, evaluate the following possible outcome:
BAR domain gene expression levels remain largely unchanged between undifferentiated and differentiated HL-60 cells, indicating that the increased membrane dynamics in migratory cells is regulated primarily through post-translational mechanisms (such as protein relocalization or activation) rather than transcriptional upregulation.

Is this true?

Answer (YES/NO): NO